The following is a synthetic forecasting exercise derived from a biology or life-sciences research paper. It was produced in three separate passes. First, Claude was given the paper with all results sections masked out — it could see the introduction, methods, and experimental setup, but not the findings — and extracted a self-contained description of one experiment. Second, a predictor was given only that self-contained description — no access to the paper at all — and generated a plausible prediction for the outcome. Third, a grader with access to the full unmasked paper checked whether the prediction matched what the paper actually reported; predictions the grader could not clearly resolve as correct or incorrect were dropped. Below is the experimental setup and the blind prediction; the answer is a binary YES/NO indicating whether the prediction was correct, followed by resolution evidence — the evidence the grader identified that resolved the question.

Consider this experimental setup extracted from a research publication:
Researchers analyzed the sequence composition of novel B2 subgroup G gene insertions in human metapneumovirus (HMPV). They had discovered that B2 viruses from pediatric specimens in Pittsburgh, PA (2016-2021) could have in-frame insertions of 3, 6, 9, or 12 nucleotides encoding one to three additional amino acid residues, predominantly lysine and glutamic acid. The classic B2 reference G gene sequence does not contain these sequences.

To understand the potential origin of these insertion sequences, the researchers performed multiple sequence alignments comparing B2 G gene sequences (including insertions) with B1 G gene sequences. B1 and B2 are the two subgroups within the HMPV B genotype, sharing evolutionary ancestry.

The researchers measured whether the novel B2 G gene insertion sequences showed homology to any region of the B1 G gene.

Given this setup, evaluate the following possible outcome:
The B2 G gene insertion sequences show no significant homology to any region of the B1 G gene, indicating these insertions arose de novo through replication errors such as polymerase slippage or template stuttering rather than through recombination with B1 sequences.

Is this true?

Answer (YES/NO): NO